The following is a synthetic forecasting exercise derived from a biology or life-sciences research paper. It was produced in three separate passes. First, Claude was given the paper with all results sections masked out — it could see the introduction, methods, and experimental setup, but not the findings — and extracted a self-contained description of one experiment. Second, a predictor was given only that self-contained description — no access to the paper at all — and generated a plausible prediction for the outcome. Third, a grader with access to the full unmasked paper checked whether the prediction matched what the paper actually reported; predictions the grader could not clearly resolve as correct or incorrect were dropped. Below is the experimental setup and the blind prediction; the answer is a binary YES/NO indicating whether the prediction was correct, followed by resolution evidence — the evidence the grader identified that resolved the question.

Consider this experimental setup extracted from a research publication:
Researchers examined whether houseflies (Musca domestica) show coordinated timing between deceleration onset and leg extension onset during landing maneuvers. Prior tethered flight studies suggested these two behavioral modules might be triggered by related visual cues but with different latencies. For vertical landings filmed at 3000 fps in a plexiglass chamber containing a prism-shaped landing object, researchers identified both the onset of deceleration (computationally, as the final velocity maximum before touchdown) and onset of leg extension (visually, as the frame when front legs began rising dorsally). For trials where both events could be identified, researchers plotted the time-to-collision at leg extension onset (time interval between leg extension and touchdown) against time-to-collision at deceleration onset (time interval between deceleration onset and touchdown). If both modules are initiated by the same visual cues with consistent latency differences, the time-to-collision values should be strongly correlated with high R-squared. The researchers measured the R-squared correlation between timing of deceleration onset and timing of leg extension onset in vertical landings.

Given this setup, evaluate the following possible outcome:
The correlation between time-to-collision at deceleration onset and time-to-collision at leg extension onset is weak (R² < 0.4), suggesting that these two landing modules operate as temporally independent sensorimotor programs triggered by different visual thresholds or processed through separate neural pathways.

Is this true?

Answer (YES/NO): YES